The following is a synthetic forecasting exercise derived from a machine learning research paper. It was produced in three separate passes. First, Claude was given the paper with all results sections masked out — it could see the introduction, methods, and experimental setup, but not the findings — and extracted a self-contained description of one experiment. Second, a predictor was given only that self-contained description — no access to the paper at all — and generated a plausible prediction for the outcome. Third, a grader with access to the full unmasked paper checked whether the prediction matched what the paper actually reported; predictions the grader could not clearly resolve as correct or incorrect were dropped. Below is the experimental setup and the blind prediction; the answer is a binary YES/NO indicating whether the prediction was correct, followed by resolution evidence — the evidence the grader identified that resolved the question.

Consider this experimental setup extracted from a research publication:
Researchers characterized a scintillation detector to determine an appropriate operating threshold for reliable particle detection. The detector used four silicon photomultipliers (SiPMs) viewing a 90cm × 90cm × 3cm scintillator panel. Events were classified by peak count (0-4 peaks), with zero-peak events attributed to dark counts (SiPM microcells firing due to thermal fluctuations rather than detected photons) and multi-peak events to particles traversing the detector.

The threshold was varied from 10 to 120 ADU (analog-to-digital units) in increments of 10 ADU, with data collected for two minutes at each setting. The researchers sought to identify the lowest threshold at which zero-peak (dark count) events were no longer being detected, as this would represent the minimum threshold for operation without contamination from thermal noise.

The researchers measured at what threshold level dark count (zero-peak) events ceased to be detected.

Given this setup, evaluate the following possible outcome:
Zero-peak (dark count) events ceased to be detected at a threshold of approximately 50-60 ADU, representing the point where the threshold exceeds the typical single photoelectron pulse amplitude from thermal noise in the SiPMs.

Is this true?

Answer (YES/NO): NO